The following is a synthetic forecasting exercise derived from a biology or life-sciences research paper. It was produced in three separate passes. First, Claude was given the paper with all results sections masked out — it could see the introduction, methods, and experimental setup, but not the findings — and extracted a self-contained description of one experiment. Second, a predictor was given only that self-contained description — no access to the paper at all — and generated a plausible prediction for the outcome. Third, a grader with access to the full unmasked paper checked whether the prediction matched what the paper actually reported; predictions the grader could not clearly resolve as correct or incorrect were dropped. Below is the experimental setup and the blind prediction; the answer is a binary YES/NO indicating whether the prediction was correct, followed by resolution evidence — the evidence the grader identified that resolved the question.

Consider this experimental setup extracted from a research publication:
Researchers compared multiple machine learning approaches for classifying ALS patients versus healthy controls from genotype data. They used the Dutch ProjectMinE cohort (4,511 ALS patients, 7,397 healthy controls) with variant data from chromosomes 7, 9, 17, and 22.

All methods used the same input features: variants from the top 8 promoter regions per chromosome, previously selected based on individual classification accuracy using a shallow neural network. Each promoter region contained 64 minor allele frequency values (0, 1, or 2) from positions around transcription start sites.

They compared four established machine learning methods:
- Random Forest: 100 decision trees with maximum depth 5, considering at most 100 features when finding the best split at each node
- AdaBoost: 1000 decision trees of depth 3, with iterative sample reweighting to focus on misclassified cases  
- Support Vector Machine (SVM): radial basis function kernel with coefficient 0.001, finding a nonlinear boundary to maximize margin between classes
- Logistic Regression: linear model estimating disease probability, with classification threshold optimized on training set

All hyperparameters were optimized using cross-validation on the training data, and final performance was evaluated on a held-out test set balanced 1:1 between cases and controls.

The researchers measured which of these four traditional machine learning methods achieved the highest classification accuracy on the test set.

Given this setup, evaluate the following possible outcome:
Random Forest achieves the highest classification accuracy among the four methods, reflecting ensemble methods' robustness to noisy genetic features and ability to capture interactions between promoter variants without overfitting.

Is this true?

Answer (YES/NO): NO